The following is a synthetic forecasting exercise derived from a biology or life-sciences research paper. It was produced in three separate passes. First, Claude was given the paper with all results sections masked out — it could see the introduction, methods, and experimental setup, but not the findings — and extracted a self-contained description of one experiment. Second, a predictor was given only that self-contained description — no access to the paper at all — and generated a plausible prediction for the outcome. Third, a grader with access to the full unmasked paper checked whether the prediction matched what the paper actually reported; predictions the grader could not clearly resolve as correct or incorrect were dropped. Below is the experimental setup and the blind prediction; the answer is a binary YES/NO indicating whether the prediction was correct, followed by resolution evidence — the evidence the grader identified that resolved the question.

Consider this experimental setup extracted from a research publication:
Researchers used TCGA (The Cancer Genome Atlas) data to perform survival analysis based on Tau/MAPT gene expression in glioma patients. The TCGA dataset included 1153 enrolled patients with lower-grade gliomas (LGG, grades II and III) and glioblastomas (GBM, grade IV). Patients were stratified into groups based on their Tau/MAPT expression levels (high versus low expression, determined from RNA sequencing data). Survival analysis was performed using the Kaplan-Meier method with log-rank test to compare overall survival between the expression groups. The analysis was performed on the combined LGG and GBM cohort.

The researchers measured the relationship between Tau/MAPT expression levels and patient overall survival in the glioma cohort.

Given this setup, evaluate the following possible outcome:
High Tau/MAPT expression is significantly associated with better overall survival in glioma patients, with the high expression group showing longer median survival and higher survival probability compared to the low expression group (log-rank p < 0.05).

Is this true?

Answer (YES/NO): NO